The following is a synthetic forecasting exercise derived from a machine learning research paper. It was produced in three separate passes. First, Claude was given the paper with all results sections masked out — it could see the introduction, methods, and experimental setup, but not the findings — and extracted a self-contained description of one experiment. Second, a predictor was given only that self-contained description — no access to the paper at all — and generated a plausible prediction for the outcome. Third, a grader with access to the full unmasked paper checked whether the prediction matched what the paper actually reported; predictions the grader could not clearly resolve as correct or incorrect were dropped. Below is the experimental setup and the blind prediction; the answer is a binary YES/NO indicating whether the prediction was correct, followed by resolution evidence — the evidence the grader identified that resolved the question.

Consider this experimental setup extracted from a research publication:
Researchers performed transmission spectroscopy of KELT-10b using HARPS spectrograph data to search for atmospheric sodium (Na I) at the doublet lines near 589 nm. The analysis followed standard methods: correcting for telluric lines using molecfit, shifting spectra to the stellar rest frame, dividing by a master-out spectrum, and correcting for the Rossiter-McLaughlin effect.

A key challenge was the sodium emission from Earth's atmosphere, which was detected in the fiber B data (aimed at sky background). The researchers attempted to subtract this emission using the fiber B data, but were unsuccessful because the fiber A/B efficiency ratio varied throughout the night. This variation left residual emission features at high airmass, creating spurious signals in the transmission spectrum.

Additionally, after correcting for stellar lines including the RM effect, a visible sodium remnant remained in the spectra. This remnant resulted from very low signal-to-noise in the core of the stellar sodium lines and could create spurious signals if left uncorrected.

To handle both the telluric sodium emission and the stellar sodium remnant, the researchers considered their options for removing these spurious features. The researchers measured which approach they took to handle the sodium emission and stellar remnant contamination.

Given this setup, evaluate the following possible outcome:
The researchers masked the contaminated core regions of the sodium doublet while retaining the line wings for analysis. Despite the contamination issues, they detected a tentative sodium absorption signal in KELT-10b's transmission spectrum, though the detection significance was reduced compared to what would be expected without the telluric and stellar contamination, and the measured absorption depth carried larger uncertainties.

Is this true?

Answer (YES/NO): NO